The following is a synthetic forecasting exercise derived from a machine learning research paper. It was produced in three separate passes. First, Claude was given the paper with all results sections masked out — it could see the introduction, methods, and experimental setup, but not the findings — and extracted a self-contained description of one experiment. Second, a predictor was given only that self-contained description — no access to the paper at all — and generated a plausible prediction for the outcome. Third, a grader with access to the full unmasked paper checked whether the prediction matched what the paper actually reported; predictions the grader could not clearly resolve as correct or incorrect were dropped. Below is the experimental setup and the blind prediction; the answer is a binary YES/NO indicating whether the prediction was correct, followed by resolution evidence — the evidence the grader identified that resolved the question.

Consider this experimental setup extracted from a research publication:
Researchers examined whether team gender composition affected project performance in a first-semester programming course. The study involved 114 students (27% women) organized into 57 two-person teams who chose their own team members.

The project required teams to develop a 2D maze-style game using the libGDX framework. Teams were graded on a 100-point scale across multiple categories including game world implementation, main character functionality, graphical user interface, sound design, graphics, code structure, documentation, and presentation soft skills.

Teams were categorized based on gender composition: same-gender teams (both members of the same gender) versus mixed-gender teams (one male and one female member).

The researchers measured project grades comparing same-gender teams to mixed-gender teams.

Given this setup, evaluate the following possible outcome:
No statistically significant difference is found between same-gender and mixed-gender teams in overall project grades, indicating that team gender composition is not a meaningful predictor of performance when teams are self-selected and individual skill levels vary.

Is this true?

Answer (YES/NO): YES